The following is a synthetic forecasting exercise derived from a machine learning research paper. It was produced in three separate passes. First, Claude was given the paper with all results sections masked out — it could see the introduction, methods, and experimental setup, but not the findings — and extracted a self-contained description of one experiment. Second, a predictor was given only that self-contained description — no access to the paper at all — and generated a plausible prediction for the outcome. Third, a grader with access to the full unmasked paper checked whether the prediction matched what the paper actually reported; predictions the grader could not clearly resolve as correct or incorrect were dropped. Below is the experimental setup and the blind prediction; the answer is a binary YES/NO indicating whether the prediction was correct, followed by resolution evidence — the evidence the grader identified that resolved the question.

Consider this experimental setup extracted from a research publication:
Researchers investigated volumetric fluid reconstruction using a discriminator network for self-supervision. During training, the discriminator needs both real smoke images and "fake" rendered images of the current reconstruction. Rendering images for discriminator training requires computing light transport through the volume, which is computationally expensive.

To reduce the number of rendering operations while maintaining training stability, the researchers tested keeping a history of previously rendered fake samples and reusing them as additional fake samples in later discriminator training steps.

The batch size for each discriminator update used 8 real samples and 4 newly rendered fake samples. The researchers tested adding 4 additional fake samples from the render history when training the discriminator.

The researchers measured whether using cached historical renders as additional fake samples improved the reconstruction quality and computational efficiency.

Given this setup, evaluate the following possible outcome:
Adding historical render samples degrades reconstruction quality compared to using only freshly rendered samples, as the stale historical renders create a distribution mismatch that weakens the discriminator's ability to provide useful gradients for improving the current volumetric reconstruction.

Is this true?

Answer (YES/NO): NO